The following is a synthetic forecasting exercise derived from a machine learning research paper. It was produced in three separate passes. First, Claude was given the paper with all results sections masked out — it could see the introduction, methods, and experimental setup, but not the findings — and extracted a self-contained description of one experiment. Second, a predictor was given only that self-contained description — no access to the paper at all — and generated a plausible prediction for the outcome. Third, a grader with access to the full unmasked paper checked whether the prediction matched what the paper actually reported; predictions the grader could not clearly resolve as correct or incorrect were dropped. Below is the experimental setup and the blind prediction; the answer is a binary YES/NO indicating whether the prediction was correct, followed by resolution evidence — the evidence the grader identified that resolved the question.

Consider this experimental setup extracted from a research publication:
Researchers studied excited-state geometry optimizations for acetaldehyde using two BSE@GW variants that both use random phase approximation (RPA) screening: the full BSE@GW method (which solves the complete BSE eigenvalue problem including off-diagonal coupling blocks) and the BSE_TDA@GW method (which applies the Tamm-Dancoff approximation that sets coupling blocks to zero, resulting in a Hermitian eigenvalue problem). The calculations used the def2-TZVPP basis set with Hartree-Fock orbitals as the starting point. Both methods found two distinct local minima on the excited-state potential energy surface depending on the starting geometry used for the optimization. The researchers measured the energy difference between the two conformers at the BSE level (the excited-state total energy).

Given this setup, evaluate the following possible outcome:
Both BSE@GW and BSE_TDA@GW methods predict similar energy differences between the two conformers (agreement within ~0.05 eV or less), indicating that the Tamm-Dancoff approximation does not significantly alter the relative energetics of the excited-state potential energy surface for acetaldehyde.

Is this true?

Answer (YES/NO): YES